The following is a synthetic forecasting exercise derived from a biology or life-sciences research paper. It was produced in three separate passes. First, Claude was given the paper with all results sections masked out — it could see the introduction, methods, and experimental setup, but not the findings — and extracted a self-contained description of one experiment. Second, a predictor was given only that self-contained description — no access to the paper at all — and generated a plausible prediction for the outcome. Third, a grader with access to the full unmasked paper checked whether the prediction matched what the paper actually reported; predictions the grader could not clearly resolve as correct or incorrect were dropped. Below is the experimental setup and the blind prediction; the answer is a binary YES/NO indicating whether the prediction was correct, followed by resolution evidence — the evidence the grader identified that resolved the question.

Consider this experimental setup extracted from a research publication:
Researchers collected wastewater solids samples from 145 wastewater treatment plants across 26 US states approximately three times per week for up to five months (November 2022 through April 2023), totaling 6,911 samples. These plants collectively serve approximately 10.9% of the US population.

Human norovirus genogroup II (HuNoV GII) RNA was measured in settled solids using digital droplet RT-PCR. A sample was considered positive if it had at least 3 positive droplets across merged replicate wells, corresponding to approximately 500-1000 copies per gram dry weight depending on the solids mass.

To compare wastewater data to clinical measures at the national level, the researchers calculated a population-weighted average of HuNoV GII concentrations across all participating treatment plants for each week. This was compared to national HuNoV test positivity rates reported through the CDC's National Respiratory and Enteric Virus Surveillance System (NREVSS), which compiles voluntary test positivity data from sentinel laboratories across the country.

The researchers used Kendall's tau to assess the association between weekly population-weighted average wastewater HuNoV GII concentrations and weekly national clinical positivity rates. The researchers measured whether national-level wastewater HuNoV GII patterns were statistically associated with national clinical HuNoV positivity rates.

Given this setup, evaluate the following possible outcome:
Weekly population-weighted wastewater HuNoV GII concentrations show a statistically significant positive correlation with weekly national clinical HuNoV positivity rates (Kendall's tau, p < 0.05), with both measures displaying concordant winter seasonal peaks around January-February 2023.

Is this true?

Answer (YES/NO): NO